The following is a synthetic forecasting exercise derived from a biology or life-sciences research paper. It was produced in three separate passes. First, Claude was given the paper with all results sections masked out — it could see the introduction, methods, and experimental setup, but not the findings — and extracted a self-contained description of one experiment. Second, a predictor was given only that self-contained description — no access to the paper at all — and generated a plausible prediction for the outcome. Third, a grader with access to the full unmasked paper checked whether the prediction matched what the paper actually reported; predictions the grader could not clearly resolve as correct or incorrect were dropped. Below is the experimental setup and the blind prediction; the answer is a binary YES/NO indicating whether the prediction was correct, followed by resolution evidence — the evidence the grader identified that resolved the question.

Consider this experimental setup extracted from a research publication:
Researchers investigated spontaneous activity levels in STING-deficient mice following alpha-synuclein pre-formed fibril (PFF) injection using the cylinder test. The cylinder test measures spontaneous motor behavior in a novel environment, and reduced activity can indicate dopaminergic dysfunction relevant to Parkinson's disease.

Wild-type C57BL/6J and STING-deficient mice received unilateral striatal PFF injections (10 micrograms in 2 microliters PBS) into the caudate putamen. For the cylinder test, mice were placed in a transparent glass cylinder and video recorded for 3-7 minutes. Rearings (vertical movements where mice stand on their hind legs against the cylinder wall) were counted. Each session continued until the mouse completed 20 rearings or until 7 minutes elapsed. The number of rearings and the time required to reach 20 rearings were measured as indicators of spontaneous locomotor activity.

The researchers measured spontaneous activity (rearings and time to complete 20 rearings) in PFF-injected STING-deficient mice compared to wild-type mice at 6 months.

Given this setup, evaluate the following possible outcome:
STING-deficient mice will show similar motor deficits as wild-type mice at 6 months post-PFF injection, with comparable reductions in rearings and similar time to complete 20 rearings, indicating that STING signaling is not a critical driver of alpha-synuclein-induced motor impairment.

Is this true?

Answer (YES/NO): NO